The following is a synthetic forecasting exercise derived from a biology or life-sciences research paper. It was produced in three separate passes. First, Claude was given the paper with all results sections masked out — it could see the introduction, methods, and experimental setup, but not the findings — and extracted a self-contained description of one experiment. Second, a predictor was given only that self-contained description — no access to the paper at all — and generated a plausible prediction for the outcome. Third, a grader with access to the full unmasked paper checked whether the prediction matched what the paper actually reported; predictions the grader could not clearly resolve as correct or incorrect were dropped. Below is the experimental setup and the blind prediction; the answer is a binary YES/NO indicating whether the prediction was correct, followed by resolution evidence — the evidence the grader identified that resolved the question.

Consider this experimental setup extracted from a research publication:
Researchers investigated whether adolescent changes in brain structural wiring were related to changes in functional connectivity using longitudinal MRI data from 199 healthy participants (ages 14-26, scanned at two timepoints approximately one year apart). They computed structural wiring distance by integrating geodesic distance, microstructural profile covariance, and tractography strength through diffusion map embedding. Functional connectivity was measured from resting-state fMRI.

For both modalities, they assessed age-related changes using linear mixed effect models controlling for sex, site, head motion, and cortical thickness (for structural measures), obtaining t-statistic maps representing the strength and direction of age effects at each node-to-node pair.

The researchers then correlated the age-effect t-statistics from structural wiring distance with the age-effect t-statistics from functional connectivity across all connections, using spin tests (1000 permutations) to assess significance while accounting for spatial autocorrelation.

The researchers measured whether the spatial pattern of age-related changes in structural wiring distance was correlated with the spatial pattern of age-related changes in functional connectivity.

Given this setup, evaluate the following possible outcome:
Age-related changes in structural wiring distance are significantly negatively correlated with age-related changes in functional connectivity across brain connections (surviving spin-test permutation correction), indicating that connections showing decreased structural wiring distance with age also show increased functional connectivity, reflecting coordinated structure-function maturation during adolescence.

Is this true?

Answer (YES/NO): NO